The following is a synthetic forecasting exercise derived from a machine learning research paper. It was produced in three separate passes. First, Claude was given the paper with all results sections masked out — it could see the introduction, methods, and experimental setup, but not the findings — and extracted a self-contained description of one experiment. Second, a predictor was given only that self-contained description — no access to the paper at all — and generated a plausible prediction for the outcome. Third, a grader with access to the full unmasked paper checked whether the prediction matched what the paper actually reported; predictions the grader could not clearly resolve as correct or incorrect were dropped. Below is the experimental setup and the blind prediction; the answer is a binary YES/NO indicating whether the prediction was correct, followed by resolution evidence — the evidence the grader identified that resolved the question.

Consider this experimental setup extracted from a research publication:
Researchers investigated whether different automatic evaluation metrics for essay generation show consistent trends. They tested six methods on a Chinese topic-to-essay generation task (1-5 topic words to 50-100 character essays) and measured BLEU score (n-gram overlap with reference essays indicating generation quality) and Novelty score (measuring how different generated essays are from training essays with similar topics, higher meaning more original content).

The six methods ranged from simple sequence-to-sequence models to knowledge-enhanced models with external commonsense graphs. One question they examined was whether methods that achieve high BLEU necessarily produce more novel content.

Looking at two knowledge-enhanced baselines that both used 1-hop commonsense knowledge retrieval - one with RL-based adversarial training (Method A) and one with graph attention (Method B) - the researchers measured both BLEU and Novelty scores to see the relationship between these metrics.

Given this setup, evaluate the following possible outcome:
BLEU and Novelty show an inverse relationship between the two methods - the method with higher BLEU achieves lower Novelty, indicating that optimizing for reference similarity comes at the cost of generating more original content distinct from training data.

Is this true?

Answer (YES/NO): NO